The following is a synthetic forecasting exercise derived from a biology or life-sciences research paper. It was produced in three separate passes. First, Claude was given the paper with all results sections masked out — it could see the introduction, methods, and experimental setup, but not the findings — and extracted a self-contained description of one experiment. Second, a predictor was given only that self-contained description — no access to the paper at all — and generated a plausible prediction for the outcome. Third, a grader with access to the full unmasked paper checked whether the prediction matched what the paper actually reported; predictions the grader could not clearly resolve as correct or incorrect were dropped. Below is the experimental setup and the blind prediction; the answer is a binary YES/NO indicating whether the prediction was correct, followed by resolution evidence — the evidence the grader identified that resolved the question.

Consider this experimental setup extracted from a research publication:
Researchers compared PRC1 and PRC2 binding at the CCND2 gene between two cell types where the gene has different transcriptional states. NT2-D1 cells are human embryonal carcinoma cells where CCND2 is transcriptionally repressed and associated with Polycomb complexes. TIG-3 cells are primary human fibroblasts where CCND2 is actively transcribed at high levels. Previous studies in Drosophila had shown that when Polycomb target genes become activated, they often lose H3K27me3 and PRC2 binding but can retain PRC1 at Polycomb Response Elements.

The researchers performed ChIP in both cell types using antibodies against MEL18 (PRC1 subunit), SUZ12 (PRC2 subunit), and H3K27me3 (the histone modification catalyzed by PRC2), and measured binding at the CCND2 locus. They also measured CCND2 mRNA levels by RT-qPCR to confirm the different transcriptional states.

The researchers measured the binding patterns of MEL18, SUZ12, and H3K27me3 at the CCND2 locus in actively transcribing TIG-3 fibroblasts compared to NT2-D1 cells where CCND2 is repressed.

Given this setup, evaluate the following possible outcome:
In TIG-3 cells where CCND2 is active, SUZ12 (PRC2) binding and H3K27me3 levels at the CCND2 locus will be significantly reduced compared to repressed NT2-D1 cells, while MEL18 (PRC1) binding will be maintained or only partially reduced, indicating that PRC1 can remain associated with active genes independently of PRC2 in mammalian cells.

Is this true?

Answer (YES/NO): NO